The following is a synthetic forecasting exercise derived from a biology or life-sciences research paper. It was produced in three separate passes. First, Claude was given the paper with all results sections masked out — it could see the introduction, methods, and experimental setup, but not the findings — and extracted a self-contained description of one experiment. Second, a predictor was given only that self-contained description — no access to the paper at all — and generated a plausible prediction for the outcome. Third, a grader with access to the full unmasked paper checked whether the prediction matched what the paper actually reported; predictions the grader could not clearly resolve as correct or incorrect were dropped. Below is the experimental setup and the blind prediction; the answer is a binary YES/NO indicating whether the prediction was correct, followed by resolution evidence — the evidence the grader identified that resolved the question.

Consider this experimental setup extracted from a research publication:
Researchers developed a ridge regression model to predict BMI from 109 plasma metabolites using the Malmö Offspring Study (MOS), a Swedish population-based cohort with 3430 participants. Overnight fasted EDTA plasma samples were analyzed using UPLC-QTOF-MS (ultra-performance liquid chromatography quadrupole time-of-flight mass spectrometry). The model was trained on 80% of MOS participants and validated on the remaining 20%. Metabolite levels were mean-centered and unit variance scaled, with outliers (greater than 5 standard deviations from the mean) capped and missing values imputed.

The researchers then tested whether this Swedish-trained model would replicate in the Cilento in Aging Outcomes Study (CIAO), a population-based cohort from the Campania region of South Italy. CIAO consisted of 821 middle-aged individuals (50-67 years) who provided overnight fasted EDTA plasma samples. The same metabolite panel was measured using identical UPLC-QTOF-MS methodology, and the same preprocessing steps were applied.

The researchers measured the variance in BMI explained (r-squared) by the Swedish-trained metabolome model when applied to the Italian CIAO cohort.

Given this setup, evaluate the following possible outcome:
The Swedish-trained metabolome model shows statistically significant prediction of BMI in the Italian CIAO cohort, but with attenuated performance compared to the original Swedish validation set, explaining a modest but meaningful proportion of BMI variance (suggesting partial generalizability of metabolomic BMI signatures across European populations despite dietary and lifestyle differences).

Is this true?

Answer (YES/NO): YES